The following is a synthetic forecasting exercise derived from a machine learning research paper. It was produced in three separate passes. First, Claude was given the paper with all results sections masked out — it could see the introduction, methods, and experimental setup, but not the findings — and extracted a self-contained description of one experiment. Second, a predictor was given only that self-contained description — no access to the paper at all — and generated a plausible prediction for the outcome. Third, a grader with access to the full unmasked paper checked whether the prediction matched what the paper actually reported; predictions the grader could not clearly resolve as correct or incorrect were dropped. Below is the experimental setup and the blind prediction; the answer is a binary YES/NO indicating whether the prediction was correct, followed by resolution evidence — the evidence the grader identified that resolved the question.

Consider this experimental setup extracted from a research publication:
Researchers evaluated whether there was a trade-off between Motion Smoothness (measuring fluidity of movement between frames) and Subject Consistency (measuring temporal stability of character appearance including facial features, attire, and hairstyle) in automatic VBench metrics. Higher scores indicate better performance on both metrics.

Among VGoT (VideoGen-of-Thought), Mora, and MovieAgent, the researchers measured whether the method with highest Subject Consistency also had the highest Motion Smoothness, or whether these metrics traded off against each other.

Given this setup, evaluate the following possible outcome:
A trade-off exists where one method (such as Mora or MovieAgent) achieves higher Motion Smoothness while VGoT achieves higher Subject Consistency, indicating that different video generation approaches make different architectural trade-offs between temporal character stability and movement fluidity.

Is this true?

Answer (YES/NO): NO